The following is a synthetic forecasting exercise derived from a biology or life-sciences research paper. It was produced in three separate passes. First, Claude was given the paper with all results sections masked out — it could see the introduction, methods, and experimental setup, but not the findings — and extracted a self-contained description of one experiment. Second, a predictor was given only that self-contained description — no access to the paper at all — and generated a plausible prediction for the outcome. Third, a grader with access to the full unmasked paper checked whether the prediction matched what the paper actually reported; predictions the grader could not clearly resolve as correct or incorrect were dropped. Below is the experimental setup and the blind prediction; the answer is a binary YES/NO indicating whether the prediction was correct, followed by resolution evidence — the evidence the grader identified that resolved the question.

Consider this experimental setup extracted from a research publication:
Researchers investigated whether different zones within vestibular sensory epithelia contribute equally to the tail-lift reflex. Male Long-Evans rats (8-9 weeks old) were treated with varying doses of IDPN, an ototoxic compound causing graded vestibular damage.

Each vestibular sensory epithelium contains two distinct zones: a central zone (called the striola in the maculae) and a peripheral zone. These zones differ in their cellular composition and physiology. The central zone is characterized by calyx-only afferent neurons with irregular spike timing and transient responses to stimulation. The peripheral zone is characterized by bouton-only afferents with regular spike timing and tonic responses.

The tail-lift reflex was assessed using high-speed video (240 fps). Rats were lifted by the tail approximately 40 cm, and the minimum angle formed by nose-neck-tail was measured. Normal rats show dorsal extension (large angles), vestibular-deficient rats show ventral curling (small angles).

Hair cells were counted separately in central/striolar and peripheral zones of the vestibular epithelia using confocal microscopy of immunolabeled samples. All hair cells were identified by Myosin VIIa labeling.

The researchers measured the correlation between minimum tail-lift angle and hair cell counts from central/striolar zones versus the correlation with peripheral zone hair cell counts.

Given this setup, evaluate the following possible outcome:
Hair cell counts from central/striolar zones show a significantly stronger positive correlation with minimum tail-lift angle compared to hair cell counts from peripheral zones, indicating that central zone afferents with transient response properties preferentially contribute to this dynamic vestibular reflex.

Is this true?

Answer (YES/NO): NO